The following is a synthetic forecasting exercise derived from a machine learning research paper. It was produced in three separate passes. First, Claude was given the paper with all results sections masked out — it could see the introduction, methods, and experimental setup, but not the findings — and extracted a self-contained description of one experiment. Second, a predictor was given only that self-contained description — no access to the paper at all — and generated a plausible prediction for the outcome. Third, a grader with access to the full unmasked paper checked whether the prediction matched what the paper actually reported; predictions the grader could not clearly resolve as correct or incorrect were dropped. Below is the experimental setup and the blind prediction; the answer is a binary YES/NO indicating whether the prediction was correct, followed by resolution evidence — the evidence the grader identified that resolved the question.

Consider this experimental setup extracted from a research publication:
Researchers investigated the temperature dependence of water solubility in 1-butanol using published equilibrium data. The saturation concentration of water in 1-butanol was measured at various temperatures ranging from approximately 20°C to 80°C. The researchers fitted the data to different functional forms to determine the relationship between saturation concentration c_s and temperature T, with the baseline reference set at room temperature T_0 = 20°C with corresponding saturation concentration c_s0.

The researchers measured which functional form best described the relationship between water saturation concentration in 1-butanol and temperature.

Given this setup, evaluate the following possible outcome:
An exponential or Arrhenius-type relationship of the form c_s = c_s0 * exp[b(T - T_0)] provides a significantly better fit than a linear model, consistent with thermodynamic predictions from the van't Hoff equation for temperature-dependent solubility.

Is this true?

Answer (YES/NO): NO